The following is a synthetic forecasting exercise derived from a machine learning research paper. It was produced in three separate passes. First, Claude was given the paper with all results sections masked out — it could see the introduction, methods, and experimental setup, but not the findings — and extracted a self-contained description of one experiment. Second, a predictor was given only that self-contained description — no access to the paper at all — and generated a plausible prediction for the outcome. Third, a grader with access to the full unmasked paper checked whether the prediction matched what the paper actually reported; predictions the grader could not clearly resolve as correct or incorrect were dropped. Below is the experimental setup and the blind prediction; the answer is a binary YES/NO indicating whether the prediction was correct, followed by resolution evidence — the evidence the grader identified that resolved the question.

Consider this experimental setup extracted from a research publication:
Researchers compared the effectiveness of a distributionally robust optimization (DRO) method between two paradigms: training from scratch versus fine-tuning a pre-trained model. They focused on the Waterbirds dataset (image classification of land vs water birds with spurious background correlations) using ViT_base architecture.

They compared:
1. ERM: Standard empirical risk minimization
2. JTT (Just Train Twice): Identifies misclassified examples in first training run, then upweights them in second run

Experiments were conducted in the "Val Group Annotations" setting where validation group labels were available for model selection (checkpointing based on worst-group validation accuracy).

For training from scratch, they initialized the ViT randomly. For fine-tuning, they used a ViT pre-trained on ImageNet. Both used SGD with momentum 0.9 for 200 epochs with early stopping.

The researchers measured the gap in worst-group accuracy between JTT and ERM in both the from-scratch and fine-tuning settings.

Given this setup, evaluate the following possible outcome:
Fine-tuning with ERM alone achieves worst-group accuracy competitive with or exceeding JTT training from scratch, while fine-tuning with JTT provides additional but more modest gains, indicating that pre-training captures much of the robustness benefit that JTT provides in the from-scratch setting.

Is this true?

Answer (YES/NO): YES